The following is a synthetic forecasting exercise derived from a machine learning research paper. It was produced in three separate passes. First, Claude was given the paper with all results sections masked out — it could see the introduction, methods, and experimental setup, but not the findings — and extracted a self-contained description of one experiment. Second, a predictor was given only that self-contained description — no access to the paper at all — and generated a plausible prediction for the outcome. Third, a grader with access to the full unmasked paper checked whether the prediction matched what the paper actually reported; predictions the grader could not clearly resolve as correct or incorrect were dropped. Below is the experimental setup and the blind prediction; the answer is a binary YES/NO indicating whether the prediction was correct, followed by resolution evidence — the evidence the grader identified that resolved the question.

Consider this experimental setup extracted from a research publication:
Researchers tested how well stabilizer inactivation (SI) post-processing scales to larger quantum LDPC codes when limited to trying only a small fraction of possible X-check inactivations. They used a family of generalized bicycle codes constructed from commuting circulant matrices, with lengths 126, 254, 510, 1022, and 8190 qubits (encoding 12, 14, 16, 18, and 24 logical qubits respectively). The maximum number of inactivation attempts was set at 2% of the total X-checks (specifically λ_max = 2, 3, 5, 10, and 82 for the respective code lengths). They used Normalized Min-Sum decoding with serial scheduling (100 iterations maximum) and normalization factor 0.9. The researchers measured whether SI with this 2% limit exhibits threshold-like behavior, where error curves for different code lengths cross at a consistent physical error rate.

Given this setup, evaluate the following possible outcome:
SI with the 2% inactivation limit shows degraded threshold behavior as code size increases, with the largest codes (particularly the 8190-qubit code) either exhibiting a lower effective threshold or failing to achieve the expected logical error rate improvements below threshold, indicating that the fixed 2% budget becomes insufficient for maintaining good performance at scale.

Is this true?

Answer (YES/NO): NO